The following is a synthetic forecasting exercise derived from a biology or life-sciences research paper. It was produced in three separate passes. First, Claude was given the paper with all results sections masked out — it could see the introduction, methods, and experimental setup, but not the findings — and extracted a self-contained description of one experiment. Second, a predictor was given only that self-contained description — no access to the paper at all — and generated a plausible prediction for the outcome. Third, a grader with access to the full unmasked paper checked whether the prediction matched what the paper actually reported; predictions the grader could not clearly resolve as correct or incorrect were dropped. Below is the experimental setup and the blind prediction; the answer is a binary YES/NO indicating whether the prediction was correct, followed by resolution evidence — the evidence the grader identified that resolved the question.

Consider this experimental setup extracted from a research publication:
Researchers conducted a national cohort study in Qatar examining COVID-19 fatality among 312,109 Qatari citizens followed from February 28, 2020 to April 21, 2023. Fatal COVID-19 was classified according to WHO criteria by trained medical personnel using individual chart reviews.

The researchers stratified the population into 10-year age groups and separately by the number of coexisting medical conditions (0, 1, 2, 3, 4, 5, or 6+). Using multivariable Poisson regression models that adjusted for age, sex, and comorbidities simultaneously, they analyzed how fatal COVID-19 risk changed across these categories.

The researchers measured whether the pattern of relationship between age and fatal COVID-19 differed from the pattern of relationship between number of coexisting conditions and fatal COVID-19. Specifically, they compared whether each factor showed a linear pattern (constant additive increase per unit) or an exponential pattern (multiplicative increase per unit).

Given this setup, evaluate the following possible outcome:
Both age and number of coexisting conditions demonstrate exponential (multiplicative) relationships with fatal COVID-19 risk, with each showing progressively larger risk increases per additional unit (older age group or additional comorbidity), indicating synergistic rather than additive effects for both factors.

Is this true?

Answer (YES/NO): NO